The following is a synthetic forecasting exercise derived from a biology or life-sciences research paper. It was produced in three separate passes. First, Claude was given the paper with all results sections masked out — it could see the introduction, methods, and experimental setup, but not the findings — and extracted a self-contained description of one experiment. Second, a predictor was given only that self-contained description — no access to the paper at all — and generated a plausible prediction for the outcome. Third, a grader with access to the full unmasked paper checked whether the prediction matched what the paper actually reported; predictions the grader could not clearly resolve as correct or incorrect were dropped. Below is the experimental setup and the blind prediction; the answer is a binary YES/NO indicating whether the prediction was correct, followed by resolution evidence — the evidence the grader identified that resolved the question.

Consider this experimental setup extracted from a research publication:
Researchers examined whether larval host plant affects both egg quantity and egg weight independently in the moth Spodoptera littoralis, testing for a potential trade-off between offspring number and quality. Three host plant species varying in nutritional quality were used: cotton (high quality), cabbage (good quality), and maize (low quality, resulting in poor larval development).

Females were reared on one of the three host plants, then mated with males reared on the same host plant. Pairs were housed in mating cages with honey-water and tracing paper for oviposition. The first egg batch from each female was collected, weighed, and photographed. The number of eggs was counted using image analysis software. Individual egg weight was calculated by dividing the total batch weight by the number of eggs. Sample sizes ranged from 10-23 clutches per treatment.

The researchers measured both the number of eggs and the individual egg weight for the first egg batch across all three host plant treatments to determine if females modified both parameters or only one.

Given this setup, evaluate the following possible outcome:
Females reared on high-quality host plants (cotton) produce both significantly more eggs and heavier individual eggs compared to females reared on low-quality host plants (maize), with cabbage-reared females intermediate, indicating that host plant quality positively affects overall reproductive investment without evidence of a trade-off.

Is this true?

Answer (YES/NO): NO